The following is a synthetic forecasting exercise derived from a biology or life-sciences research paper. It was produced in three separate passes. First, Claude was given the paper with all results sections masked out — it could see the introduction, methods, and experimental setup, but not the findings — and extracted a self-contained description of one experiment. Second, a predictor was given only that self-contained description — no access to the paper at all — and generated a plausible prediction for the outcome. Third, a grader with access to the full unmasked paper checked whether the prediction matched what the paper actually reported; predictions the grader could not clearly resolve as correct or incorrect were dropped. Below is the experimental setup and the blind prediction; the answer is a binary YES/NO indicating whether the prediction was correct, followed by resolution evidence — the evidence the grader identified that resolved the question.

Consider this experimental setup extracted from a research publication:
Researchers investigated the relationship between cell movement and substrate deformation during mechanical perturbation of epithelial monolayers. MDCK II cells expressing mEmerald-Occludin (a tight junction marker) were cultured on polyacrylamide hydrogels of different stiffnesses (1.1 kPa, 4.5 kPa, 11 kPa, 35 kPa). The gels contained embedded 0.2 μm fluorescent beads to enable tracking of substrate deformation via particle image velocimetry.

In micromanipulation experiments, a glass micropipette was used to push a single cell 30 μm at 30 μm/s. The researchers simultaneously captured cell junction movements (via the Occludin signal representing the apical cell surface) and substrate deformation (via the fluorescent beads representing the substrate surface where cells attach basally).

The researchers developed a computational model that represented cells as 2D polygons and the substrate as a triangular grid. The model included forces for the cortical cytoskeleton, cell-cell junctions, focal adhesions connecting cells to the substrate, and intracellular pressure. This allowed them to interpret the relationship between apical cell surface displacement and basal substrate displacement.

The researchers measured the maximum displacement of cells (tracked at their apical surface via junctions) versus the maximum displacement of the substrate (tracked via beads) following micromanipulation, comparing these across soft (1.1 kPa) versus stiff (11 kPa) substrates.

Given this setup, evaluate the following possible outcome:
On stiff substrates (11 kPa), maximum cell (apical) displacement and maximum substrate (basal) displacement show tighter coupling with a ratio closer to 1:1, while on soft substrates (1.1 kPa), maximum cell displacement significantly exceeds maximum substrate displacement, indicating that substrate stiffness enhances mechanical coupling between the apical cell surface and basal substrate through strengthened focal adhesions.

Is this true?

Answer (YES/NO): NO